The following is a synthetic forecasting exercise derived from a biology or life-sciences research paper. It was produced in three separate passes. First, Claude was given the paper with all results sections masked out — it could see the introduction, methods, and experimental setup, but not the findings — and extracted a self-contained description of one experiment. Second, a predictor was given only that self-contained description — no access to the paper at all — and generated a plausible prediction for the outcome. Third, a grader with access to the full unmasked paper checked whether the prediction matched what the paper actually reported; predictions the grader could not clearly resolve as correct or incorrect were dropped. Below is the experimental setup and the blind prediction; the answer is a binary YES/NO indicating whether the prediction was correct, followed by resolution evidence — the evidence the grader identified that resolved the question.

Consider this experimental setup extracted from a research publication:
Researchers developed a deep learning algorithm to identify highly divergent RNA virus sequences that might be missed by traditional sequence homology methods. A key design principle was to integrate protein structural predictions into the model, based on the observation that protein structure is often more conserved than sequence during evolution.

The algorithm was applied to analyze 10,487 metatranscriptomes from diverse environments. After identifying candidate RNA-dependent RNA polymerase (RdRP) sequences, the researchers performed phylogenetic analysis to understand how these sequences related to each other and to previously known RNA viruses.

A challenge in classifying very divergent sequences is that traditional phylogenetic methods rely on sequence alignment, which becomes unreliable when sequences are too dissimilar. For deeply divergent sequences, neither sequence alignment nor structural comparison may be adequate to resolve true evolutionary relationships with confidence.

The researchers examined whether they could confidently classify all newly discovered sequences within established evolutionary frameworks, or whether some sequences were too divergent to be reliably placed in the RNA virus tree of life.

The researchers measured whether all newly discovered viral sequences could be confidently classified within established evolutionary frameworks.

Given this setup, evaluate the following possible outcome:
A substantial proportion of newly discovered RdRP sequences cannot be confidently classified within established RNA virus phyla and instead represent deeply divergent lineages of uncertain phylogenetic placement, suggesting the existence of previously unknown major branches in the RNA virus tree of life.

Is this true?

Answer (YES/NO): YES